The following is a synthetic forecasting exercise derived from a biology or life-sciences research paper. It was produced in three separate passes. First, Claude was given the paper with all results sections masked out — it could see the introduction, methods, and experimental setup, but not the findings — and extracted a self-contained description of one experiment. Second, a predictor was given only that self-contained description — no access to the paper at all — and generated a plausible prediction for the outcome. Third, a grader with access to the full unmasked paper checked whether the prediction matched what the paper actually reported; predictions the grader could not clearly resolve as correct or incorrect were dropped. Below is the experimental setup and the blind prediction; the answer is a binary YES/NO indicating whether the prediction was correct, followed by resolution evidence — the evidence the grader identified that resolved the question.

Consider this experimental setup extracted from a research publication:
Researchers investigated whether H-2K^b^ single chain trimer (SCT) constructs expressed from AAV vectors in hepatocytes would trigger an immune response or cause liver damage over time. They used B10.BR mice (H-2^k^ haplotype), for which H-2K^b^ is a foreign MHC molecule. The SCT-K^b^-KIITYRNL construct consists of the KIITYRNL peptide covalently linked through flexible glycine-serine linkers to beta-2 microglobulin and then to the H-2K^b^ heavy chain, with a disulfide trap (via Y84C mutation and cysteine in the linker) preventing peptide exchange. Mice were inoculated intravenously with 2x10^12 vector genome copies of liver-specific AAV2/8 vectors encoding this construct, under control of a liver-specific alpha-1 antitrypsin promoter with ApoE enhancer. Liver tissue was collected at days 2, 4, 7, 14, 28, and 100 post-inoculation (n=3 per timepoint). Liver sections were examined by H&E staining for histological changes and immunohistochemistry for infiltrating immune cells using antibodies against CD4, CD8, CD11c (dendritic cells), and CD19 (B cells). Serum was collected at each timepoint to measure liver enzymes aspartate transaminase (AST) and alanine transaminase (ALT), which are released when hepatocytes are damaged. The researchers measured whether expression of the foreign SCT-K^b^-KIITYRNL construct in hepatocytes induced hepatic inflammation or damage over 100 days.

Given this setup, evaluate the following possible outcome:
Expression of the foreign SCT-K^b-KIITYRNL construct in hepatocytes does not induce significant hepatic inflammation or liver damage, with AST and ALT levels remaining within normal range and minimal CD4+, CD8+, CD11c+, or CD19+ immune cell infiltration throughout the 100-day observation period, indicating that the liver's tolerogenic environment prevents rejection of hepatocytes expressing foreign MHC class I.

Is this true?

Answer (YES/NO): YES